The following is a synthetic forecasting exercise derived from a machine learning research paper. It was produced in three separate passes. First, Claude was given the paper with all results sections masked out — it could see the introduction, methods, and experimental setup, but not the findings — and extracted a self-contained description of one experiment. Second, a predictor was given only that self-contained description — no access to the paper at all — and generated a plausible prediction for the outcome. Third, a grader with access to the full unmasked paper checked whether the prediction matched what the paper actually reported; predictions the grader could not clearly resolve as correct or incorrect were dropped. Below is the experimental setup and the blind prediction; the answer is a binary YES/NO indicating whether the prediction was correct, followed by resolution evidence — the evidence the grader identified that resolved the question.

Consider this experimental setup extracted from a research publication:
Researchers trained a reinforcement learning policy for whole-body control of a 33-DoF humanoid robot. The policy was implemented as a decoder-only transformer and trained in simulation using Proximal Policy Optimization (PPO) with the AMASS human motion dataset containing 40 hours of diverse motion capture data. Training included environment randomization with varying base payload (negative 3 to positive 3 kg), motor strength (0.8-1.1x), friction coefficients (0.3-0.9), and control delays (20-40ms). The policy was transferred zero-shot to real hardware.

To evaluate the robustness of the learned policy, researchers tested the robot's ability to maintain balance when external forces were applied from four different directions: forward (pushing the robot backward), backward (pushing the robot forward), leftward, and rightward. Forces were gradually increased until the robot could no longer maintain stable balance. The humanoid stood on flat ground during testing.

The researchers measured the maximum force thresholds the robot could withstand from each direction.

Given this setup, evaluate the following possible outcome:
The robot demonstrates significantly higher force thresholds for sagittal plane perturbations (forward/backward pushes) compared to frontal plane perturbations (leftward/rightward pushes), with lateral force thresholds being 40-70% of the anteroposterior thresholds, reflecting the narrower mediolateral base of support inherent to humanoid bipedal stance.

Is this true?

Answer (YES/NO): NO